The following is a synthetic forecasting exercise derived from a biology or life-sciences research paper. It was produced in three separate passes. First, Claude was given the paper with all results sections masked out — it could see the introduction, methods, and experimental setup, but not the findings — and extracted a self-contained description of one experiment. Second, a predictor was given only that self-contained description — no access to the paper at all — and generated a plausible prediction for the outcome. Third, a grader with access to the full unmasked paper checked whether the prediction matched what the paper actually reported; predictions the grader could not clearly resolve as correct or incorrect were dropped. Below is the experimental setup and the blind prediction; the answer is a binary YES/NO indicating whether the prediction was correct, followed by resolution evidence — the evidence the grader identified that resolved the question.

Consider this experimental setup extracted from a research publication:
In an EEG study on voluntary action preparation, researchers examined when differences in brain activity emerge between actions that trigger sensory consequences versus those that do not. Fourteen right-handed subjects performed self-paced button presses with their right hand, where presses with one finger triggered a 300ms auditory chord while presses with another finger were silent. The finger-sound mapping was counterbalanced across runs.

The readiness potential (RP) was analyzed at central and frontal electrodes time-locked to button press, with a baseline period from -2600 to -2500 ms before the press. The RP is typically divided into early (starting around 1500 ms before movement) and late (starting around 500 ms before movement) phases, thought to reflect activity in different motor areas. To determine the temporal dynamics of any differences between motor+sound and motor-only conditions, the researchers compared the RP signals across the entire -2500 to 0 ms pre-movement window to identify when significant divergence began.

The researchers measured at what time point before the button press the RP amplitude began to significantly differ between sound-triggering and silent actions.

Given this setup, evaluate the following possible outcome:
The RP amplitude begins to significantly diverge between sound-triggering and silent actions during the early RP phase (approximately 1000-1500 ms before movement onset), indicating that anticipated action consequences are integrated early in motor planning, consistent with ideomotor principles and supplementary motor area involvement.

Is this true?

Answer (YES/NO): YES